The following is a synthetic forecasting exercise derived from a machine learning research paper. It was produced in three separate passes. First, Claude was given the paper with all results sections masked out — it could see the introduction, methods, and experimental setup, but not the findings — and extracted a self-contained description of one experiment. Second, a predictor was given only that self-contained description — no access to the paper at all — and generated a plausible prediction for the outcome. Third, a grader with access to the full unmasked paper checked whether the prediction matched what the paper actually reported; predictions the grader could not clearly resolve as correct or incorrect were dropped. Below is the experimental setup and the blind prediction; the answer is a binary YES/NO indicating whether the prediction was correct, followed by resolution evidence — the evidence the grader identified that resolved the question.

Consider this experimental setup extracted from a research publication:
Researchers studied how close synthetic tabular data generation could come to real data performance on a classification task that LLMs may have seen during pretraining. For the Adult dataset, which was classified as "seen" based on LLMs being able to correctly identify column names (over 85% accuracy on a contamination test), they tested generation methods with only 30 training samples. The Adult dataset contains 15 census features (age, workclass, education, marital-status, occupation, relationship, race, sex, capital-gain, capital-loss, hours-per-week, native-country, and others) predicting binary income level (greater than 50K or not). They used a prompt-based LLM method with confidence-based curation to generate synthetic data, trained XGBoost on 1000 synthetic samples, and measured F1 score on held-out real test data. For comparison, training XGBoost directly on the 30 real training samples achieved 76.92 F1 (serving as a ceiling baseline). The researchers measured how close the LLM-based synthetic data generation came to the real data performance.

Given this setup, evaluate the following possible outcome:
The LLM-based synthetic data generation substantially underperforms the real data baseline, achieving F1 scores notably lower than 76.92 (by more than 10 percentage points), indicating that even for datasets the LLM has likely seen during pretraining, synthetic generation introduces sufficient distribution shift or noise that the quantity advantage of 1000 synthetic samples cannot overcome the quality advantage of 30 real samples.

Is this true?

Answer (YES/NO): NO